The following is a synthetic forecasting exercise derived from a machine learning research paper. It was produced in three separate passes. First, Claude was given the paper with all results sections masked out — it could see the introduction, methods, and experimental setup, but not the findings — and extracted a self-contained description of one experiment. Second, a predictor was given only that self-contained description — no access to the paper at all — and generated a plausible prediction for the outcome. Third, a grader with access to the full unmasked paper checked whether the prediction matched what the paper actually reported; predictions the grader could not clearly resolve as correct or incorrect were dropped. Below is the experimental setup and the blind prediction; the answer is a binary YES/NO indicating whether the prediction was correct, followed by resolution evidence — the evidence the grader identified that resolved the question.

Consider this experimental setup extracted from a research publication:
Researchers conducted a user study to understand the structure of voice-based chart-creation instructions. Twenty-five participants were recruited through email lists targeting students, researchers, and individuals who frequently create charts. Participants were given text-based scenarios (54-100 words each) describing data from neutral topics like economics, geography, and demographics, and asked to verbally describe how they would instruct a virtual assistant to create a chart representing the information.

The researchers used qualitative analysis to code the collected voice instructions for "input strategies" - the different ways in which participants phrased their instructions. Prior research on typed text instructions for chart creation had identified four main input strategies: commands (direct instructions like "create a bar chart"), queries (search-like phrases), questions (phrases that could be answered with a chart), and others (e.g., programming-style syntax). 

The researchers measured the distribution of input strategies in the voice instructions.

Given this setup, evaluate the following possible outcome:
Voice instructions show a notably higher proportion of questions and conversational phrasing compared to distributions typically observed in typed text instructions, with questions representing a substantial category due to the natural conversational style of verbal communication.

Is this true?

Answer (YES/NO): NO